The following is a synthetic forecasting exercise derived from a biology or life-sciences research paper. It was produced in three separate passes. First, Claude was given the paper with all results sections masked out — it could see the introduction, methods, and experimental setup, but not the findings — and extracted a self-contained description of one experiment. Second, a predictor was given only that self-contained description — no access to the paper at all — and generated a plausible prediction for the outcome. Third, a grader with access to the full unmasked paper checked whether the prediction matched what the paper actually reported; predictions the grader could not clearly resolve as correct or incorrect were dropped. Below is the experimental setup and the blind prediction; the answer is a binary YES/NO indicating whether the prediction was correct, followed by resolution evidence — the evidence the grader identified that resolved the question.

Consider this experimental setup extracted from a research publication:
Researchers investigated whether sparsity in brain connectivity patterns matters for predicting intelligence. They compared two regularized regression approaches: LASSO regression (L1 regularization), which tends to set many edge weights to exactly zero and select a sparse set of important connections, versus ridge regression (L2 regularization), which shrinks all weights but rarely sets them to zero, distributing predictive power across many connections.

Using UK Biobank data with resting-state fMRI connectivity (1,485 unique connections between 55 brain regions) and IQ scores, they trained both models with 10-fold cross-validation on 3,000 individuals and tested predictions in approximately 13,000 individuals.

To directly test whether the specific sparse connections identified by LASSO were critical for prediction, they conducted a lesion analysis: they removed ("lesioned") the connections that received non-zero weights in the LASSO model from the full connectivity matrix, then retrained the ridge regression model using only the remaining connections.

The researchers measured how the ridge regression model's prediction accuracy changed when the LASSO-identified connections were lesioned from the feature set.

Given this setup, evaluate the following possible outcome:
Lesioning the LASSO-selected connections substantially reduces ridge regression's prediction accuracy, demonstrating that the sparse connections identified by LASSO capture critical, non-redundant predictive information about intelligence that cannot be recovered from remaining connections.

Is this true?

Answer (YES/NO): NO